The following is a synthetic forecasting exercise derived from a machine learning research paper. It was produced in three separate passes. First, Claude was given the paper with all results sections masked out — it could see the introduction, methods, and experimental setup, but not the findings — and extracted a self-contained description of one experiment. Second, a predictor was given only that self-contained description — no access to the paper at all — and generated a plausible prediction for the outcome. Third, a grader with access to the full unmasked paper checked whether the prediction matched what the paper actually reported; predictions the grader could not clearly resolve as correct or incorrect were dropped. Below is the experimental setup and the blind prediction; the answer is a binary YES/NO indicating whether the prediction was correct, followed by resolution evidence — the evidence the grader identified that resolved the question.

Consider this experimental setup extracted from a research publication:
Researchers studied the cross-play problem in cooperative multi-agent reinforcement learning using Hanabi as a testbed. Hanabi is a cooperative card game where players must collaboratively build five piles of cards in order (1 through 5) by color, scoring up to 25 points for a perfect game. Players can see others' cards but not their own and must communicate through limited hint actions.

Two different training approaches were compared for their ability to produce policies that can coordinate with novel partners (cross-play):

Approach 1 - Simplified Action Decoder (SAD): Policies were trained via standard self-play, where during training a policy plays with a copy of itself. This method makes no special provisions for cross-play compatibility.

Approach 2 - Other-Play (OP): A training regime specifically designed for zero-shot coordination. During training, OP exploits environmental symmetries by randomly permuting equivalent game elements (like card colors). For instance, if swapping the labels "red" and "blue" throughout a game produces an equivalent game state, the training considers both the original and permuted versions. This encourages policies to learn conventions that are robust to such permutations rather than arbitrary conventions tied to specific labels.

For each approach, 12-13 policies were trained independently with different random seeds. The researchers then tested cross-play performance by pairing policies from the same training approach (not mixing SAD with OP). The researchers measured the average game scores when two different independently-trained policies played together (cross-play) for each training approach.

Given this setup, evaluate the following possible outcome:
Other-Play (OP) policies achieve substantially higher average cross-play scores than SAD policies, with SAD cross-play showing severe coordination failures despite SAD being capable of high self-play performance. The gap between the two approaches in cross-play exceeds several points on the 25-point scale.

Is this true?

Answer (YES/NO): YES